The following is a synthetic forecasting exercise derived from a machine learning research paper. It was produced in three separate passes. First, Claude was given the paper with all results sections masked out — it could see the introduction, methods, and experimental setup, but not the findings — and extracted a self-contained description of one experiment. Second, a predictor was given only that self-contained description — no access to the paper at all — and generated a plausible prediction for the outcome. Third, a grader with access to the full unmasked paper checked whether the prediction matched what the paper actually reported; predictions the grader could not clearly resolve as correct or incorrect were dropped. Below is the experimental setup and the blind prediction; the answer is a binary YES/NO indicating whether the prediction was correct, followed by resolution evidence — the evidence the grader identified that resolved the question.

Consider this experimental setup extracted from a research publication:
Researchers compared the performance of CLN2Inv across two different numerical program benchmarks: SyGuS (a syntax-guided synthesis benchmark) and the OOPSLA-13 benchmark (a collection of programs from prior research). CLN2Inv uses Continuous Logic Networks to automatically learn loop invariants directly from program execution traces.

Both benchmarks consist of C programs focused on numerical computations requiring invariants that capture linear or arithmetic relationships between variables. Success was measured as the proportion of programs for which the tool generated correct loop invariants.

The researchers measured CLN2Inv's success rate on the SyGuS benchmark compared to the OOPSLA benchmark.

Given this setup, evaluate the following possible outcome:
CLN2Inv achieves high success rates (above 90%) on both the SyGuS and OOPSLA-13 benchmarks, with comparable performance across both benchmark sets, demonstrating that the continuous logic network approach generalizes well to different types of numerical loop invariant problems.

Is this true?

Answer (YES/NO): NO